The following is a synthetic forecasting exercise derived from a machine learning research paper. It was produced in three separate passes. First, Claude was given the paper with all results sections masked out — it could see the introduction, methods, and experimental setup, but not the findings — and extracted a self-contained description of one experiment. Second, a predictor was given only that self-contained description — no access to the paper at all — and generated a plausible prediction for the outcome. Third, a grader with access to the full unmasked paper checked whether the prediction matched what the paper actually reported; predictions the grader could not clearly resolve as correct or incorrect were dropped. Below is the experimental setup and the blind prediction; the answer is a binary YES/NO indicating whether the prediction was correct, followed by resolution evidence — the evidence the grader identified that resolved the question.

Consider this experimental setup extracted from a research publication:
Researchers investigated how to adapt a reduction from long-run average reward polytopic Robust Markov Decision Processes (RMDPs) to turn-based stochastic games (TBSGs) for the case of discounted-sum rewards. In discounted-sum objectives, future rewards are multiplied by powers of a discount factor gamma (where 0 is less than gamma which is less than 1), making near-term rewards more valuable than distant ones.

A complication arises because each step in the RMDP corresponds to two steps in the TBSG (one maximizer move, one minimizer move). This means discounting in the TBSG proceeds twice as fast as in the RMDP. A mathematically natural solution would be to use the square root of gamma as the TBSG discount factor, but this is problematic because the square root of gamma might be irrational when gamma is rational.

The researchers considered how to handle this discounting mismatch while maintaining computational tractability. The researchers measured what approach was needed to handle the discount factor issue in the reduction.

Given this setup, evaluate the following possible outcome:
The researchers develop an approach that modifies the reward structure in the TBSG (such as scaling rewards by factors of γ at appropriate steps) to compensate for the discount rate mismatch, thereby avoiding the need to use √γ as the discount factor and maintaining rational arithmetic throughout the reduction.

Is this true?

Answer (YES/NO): NO